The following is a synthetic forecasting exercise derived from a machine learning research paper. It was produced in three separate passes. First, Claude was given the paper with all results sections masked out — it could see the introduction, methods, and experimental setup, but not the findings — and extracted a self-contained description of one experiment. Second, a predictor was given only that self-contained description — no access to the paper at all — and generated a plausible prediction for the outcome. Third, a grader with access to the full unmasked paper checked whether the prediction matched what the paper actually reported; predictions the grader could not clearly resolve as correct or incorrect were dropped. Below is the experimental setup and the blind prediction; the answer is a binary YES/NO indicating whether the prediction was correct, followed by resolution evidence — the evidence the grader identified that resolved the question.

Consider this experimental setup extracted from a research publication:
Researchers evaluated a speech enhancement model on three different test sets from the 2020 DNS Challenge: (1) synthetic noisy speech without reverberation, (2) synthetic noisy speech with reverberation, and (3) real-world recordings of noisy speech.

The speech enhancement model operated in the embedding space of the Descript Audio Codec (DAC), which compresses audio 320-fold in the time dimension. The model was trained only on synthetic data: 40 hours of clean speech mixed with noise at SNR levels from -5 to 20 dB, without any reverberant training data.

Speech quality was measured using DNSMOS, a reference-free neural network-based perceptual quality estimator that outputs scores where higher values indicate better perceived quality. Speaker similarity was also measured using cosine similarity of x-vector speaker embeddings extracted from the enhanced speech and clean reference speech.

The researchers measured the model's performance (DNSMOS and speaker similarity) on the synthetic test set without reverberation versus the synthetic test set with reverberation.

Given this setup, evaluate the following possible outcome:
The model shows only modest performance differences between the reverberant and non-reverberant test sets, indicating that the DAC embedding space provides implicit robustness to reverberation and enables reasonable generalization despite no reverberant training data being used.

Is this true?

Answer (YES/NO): NO